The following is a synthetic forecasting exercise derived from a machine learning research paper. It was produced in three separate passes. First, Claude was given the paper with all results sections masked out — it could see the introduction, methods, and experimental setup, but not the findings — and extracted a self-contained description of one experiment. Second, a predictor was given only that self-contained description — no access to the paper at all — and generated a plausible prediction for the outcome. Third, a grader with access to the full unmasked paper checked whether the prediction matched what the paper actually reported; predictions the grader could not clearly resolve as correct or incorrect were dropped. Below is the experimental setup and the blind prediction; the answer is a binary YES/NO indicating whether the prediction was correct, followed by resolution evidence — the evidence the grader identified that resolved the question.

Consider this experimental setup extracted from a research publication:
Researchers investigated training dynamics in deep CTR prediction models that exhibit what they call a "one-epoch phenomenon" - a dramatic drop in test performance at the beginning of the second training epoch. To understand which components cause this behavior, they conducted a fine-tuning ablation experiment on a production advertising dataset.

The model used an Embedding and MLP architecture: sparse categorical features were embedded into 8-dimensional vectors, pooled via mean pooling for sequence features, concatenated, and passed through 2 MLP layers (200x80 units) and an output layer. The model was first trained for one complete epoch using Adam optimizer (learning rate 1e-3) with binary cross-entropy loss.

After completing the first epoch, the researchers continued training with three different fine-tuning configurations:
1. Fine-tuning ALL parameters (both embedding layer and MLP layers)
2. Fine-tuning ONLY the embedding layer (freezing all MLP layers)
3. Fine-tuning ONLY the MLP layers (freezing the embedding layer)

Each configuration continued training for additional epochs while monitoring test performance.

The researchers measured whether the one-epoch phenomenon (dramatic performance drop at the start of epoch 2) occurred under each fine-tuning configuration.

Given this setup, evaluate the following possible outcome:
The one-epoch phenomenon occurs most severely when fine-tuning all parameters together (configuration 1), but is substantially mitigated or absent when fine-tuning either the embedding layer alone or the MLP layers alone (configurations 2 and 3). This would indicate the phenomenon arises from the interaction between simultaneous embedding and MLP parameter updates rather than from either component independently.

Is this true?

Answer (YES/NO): NO